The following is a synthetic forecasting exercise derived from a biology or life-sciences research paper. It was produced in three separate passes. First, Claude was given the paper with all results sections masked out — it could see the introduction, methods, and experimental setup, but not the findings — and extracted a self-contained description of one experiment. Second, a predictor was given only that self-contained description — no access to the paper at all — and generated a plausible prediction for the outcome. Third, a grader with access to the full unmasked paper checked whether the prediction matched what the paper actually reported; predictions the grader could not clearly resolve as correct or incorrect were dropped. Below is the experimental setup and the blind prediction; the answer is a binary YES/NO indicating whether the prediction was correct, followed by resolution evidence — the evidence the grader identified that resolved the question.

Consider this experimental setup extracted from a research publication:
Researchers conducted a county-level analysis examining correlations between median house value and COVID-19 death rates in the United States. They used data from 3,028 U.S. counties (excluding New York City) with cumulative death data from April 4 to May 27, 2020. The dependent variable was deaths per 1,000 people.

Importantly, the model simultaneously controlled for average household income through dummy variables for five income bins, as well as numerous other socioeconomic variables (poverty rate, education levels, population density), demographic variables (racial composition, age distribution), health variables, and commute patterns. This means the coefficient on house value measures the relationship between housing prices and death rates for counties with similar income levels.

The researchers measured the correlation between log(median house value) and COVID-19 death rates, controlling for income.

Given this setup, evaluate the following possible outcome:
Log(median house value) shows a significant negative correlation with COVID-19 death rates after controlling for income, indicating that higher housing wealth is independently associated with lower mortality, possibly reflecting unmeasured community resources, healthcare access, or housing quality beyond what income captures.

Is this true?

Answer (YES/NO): NO